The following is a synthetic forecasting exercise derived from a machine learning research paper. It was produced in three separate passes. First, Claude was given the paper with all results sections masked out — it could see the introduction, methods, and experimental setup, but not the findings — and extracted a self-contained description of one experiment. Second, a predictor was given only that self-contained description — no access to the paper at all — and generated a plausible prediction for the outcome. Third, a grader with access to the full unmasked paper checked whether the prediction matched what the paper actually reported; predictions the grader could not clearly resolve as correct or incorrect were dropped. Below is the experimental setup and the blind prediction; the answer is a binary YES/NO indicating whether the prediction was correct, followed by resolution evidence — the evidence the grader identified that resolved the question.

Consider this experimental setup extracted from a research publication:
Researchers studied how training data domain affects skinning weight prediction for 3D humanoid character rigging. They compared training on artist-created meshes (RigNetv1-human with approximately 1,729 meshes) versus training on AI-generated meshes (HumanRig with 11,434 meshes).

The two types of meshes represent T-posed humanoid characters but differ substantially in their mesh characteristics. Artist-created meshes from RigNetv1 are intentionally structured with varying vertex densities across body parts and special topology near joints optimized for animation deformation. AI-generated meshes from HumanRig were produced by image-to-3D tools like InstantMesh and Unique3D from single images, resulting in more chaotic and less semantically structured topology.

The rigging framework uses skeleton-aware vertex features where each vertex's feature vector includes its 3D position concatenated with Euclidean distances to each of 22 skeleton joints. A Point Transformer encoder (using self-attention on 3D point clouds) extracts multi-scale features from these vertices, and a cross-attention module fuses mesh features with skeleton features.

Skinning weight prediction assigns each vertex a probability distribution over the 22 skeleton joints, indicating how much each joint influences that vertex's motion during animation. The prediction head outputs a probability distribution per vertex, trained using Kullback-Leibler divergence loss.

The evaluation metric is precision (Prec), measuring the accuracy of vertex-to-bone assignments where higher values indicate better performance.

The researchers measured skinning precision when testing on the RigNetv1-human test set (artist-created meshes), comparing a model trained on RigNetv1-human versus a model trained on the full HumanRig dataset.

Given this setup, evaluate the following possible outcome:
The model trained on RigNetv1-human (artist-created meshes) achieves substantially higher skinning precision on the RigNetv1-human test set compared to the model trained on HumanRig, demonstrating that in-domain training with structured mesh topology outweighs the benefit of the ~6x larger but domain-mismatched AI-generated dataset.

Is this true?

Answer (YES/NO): NO